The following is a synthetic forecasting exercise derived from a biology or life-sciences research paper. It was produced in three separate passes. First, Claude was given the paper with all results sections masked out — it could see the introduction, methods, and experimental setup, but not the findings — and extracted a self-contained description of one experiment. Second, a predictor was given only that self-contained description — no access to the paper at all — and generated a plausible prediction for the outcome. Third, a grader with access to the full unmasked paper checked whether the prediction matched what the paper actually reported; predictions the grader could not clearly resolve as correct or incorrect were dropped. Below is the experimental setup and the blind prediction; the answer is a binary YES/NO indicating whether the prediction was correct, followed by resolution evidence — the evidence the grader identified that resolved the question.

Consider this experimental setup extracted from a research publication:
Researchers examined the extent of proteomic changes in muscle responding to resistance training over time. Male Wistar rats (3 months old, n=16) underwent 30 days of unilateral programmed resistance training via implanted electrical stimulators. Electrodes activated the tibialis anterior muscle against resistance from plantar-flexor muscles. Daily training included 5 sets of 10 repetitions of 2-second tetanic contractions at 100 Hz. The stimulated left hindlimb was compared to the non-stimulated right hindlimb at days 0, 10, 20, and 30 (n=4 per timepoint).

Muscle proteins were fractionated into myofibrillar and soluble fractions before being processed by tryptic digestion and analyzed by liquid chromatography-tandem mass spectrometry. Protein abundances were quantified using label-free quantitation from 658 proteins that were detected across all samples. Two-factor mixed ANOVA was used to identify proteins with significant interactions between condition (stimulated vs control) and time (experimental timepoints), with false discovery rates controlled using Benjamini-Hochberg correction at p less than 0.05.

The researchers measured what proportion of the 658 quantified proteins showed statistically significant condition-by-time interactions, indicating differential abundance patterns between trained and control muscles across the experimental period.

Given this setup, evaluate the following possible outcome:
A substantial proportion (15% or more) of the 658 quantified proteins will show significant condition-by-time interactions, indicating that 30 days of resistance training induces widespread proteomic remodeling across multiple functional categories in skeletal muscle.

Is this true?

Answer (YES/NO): YES